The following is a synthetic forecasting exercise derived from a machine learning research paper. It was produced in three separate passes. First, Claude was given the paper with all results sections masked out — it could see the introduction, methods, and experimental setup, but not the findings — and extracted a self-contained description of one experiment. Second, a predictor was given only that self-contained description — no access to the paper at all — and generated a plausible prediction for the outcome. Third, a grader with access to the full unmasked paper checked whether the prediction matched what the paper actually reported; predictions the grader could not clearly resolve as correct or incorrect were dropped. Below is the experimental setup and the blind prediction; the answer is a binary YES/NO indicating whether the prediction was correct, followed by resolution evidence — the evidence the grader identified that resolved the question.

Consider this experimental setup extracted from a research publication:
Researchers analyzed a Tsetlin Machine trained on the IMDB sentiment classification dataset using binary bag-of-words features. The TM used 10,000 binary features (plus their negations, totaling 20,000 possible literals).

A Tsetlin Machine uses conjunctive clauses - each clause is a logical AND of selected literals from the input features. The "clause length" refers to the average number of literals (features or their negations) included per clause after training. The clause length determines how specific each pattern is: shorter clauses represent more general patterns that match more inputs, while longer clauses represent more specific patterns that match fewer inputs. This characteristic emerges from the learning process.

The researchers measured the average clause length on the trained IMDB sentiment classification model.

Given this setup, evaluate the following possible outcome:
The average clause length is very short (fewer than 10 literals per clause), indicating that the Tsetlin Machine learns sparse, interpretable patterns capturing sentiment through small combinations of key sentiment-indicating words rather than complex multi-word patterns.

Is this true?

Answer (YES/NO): NO